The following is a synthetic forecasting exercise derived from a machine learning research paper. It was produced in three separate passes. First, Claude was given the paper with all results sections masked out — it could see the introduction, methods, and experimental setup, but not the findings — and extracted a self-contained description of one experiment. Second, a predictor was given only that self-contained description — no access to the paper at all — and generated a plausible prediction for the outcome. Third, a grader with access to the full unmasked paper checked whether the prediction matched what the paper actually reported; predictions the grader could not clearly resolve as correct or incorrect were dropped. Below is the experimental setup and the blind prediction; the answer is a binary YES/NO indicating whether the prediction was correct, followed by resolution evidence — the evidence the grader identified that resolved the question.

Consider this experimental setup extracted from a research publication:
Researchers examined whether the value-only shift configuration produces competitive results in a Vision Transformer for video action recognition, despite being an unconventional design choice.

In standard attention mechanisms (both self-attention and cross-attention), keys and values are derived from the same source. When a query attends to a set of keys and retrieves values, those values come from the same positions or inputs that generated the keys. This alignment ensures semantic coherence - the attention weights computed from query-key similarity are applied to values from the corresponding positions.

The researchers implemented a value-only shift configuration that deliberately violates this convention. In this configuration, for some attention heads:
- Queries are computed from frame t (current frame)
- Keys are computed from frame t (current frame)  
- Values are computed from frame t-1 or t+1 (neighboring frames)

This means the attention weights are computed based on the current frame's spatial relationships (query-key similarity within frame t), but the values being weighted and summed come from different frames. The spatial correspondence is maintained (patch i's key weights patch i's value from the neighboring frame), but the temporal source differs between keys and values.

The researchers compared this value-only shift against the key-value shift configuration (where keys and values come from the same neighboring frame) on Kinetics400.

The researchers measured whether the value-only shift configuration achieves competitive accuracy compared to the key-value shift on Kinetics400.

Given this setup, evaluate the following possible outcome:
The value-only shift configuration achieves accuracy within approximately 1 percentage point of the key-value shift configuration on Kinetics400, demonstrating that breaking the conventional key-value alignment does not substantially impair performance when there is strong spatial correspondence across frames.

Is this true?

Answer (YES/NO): NO